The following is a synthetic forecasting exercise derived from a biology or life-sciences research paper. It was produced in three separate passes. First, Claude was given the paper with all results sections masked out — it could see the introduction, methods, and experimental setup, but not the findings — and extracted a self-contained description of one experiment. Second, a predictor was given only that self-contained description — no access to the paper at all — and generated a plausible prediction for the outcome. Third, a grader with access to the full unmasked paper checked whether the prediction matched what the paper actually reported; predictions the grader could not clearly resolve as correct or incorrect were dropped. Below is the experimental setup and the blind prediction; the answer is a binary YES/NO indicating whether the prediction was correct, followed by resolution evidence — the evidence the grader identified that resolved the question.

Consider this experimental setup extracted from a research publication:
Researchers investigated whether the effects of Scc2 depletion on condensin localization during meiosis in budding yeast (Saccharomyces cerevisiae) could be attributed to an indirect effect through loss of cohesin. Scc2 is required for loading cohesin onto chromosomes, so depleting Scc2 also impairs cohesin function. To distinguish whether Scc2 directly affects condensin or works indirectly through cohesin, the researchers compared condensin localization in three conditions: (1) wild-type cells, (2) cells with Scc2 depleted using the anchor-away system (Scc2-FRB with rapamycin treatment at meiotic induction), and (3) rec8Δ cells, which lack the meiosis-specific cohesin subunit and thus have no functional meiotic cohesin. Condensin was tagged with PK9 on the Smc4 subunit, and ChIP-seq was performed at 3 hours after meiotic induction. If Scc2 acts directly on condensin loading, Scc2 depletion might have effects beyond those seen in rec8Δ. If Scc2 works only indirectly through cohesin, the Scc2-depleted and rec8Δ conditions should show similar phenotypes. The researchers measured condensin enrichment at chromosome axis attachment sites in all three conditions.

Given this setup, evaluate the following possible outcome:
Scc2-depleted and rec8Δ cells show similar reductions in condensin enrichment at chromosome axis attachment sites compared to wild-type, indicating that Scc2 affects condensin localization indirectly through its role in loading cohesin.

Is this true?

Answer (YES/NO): NO